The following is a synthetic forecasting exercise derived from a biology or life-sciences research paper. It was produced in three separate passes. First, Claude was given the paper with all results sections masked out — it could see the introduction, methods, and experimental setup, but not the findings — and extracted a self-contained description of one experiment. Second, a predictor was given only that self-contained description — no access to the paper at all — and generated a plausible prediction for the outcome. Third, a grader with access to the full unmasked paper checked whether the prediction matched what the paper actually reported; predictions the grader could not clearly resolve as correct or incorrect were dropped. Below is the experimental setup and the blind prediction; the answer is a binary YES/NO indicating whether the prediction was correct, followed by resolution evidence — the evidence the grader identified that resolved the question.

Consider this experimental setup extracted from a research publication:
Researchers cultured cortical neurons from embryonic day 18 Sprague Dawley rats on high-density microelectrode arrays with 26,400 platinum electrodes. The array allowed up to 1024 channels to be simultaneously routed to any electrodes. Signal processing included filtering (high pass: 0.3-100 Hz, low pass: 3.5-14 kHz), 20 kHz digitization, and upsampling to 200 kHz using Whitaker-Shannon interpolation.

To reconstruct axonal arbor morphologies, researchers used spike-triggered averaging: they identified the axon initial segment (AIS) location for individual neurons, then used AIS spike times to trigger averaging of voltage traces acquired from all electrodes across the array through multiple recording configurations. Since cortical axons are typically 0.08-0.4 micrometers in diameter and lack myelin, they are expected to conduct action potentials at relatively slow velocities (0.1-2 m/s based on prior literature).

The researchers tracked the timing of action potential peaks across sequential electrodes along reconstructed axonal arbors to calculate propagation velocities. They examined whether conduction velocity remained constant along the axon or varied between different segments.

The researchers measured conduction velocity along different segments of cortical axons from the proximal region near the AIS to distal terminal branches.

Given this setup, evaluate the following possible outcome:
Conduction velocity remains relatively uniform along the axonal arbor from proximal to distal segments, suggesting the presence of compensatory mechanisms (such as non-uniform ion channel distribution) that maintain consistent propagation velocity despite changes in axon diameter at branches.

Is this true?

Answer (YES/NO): YES